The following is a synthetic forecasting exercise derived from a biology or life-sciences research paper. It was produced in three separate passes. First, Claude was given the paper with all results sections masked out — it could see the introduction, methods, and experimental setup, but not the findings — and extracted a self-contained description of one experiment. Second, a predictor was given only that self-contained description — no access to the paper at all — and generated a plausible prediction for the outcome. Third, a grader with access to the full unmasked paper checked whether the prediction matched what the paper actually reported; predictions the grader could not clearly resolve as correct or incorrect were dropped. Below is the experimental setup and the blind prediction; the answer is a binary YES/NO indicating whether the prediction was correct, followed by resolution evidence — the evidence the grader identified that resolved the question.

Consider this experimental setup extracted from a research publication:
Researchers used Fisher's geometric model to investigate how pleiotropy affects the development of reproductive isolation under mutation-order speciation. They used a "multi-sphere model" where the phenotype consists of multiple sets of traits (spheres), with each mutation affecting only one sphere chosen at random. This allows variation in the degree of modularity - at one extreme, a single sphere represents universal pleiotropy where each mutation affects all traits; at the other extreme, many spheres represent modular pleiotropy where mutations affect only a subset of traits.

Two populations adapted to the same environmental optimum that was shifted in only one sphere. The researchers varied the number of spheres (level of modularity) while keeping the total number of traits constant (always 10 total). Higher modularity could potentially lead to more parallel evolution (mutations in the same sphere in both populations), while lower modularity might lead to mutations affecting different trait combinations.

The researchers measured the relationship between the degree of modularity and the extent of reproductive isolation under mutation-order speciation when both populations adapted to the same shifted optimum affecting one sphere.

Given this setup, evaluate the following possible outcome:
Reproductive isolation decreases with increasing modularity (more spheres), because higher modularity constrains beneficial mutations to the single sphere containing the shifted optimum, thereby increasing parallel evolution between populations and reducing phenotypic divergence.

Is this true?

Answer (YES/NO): NO